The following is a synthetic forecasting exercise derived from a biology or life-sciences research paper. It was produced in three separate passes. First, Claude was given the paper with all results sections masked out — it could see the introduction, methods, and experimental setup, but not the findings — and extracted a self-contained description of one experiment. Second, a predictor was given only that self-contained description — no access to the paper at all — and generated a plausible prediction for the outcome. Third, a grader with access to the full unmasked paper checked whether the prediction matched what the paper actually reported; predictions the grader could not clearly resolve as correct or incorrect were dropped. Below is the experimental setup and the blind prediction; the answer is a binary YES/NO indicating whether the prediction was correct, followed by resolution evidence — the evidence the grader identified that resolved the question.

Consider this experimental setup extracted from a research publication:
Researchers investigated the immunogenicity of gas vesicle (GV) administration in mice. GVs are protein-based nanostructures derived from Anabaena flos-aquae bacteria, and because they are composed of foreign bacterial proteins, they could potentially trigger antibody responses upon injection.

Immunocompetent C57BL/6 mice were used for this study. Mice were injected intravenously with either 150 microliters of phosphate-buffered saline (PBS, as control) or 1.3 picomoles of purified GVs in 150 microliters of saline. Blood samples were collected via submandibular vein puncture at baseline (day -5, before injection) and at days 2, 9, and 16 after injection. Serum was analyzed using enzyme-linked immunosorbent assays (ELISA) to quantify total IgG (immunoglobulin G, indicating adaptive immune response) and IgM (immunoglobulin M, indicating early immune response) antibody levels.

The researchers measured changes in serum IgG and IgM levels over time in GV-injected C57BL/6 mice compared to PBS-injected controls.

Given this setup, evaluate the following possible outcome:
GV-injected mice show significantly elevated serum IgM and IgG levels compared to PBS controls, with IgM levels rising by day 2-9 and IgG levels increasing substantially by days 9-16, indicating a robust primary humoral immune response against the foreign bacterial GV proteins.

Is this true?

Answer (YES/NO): NO